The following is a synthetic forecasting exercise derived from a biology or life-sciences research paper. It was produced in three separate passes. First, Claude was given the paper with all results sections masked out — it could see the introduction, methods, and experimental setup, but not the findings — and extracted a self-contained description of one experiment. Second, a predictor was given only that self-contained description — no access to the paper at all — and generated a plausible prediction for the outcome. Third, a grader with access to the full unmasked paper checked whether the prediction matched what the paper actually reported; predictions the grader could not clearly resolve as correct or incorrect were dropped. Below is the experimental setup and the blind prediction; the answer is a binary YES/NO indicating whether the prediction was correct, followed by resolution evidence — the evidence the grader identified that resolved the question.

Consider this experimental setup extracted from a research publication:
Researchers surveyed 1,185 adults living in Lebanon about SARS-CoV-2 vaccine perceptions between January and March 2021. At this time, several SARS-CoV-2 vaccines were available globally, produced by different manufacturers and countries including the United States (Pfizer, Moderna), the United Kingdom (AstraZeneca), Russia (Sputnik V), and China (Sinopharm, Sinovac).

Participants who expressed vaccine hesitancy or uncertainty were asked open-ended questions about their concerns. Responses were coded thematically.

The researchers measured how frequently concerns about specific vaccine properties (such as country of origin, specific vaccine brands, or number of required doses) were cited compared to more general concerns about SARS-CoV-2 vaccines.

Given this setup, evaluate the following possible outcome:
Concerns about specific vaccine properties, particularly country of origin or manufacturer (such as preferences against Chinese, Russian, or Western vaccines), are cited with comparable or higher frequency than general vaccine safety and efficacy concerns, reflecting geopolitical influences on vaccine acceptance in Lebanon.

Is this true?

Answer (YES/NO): NO